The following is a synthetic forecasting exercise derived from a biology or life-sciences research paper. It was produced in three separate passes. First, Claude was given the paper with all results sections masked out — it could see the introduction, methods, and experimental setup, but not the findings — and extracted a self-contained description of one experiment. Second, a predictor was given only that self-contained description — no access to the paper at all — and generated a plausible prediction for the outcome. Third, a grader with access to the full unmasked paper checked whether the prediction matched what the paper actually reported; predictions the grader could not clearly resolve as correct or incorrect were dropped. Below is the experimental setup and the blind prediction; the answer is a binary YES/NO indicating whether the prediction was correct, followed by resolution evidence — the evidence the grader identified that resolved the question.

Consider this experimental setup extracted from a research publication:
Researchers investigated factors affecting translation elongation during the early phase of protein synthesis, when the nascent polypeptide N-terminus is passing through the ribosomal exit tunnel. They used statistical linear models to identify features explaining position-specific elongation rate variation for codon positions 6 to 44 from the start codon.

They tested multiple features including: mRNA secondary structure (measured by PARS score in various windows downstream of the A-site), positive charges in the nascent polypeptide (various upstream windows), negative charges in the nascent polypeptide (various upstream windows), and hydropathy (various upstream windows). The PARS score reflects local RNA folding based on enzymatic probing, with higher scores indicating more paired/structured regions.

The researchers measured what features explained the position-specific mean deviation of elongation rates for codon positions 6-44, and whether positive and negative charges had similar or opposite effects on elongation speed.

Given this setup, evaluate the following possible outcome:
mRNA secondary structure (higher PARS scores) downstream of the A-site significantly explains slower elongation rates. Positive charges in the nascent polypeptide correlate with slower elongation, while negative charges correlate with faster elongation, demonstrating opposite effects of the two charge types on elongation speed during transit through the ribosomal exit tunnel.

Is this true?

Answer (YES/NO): NO